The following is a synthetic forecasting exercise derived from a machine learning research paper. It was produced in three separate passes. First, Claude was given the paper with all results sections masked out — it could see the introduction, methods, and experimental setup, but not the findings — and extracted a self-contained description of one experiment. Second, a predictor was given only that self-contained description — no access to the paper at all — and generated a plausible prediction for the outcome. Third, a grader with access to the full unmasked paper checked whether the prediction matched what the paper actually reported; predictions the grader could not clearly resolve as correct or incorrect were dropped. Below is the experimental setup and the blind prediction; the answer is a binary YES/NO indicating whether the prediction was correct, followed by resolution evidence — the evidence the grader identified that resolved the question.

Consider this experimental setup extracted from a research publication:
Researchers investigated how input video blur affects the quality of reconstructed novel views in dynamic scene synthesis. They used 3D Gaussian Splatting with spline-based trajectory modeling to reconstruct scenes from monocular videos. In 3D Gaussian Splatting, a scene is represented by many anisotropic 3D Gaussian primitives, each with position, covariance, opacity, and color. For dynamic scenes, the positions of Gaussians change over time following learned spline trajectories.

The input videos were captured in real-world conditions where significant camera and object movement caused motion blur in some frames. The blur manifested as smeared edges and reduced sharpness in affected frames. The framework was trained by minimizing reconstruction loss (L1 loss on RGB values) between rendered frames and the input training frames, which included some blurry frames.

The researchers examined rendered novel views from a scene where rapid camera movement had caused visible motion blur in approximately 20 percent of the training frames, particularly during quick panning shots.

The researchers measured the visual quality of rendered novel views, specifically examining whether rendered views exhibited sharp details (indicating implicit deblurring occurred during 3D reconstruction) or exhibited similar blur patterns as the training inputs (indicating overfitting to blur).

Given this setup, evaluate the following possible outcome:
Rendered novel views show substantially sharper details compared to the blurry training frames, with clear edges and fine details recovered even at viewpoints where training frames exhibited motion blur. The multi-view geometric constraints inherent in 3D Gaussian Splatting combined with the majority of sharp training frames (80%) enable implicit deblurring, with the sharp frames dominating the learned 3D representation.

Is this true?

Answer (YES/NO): NO